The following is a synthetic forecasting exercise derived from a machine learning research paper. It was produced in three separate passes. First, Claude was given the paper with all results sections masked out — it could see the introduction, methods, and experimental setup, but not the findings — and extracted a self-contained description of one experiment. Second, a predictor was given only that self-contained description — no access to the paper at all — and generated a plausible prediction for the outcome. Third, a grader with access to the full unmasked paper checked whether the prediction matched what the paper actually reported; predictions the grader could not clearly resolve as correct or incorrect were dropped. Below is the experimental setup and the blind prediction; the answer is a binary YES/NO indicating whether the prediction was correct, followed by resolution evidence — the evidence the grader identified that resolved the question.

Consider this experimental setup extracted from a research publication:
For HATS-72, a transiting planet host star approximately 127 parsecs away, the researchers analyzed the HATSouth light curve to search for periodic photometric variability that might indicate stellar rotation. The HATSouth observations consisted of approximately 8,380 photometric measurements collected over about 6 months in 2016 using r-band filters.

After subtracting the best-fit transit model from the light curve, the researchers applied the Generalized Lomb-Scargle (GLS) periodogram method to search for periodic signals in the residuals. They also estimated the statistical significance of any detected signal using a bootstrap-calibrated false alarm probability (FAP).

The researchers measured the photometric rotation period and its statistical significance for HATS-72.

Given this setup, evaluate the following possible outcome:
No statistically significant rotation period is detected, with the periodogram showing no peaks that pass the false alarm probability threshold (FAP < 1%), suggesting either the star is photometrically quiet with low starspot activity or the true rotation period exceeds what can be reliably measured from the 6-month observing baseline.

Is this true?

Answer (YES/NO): NO